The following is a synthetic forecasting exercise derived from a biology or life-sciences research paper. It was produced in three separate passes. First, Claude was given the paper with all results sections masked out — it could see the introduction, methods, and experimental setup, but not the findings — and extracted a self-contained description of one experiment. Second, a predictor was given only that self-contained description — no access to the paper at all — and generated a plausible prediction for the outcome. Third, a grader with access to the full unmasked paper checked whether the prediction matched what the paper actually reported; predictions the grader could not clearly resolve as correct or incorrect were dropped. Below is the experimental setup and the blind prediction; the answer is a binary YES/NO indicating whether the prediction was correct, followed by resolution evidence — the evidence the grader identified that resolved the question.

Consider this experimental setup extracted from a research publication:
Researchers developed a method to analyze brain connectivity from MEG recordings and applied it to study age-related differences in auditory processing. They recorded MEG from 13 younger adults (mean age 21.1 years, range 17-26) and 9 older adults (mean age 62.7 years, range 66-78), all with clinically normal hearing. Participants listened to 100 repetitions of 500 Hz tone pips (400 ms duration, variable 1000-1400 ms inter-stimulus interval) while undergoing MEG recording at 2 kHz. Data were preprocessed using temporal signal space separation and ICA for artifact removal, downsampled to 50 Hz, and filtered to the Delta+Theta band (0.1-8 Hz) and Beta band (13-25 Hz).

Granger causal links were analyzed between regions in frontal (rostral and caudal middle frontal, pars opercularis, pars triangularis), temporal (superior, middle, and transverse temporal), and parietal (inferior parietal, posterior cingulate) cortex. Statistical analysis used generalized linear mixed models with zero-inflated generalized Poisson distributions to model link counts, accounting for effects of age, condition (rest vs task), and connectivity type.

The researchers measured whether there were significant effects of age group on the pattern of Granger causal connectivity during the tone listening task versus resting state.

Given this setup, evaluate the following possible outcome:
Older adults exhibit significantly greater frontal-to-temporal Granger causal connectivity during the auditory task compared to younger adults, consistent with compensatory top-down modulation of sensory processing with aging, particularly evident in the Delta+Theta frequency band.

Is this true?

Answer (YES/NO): NO